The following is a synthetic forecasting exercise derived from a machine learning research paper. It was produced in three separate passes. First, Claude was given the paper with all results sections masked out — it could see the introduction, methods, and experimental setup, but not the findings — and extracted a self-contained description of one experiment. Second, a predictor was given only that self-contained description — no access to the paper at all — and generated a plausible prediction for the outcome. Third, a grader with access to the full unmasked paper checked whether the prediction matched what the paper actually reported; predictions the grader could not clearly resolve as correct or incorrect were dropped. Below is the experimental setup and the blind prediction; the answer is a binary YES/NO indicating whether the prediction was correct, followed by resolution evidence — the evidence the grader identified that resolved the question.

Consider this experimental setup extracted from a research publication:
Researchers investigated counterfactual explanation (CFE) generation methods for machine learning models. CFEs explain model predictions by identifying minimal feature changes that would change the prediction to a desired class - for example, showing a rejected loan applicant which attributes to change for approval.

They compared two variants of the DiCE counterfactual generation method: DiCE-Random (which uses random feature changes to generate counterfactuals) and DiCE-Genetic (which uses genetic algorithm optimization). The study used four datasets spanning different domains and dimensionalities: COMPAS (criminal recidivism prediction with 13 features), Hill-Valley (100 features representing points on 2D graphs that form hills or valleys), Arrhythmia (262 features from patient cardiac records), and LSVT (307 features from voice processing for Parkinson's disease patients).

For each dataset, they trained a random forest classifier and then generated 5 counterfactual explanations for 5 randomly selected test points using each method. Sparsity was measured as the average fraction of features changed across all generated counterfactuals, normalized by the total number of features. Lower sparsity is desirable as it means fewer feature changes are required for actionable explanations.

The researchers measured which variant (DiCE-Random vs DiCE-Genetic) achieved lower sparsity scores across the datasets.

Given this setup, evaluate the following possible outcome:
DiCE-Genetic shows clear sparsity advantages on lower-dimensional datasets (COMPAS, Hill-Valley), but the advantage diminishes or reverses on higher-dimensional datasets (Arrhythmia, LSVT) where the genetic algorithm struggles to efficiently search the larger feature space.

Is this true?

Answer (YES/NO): NO